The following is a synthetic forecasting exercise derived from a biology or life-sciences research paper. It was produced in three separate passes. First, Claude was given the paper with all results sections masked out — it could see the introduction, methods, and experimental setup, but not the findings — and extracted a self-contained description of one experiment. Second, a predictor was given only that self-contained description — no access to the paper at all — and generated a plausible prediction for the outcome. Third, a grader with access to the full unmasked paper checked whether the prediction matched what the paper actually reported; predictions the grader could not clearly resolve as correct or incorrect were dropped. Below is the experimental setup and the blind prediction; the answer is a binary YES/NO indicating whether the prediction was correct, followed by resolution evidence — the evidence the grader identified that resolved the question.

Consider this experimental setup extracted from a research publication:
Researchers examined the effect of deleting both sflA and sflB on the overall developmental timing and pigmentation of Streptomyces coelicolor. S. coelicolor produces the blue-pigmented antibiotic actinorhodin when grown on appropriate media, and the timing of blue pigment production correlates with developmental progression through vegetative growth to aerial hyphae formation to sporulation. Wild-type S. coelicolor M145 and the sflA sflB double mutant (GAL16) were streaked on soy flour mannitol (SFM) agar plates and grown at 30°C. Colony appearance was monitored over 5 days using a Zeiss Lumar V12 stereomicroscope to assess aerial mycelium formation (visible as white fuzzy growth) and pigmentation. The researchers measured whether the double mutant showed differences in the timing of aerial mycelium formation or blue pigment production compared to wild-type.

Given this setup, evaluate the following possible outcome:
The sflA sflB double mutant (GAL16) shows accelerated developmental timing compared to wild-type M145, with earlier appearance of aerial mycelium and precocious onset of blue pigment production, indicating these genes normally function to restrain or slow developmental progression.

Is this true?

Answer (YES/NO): NO